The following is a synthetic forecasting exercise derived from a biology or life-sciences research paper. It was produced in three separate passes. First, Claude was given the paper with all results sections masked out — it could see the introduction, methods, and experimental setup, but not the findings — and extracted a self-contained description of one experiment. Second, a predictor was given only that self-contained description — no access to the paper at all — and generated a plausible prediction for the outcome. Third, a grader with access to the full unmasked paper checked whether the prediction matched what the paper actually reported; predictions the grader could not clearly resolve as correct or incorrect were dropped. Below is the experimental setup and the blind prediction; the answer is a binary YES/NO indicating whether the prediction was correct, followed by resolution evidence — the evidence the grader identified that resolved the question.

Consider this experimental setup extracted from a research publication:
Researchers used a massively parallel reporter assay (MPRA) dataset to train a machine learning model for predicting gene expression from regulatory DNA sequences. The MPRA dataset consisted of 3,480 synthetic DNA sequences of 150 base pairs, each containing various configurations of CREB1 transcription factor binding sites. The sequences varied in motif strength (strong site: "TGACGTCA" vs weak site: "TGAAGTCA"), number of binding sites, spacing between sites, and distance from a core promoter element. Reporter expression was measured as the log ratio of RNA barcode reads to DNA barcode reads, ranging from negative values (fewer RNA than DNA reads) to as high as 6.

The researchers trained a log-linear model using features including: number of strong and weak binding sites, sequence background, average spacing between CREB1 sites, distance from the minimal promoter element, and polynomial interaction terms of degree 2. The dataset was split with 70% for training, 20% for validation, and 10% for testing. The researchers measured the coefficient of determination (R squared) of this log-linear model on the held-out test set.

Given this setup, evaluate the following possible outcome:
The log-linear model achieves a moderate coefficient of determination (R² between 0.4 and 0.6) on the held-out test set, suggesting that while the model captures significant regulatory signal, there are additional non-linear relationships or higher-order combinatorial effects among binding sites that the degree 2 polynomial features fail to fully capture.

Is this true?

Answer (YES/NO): NO